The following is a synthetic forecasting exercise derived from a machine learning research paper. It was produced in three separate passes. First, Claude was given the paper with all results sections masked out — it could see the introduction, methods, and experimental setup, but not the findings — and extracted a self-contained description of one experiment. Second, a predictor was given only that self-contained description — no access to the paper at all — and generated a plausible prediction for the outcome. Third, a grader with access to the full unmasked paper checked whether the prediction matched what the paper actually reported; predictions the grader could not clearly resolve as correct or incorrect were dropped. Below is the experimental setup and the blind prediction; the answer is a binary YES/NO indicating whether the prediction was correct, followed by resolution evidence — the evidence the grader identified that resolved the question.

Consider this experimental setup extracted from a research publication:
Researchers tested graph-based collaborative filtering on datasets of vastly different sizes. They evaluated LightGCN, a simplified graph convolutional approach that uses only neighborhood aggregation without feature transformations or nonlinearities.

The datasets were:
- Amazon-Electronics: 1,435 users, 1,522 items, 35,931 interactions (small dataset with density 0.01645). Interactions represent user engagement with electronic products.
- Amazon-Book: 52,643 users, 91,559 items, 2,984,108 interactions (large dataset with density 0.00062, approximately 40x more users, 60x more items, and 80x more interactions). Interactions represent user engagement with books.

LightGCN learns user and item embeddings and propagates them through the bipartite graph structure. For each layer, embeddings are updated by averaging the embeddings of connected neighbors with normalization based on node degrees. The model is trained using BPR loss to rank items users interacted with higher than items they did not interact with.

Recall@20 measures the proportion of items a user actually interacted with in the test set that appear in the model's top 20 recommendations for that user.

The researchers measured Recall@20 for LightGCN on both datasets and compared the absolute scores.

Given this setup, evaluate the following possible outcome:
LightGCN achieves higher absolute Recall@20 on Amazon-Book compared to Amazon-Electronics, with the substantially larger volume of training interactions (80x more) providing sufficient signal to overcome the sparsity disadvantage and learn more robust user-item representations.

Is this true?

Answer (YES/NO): NO